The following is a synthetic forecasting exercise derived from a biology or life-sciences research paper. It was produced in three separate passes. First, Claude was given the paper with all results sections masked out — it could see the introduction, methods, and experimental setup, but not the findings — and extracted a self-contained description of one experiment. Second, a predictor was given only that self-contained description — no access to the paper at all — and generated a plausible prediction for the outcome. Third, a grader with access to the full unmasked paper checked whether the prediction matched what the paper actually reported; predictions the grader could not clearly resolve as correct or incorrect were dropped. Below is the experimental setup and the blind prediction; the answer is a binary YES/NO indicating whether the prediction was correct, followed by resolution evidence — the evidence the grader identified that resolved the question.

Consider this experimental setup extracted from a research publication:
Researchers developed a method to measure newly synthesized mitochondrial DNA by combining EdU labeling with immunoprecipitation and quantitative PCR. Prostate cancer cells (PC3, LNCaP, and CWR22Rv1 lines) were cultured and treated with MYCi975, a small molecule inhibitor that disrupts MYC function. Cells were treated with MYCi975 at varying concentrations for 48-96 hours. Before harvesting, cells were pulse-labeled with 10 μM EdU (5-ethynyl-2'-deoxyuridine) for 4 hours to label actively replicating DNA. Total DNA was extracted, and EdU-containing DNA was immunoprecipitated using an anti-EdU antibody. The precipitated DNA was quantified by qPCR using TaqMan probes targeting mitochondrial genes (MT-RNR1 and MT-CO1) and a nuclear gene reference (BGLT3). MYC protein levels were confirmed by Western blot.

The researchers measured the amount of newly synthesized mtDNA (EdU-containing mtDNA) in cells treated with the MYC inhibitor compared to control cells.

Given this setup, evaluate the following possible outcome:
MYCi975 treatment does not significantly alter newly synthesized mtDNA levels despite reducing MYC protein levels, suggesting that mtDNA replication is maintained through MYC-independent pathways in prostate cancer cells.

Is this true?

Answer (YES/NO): NO